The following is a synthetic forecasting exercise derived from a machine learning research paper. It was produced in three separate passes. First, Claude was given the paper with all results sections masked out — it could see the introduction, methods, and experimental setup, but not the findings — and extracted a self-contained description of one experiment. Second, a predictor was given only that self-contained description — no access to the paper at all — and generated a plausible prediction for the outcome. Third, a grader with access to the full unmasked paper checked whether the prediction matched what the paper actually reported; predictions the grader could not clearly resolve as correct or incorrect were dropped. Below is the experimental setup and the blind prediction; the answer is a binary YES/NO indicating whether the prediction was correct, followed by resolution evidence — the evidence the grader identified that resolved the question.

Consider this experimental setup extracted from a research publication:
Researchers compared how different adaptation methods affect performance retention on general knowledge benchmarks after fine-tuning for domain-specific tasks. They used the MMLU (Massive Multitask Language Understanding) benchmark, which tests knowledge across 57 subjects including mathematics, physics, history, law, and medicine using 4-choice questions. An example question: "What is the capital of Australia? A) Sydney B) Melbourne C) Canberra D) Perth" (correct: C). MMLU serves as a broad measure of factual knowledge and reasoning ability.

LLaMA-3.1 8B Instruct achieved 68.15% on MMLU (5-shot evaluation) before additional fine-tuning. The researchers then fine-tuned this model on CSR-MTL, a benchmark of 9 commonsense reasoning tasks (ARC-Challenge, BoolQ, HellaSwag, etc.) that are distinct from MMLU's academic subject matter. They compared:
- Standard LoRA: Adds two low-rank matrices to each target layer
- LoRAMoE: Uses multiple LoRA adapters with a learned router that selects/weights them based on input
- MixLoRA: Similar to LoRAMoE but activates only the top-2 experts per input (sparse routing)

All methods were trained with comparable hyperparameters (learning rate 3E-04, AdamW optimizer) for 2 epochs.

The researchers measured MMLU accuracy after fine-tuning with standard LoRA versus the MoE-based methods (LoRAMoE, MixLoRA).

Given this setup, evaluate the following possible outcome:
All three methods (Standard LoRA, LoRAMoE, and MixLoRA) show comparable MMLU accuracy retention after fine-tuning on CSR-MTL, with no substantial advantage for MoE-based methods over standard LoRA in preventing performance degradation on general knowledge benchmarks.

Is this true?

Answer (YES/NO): NO